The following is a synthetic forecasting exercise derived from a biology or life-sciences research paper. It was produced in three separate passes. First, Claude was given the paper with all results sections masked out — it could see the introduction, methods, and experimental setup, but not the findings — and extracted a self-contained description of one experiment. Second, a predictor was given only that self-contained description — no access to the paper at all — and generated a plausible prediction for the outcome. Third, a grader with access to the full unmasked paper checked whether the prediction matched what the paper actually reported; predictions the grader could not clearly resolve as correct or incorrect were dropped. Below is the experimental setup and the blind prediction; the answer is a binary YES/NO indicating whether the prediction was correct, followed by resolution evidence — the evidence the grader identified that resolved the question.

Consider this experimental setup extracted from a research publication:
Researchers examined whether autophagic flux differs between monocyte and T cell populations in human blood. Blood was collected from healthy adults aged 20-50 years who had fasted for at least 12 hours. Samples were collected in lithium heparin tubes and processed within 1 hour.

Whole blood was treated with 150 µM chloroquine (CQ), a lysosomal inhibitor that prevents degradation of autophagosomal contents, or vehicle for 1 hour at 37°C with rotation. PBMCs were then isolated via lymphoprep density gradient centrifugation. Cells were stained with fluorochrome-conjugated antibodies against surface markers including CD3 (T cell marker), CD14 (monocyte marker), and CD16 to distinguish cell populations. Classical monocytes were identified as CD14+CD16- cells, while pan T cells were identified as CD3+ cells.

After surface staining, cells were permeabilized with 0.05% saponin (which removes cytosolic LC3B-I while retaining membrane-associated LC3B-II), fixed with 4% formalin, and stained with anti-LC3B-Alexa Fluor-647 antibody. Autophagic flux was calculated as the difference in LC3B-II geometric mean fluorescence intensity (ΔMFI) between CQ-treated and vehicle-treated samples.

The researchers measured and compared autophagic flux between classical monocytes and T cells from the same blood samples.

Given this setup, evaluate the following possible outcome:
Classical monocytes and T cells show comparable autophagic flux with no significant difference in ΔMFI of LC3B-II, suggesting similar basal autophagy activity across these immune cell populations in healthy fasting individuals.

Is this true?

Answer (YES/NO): YES